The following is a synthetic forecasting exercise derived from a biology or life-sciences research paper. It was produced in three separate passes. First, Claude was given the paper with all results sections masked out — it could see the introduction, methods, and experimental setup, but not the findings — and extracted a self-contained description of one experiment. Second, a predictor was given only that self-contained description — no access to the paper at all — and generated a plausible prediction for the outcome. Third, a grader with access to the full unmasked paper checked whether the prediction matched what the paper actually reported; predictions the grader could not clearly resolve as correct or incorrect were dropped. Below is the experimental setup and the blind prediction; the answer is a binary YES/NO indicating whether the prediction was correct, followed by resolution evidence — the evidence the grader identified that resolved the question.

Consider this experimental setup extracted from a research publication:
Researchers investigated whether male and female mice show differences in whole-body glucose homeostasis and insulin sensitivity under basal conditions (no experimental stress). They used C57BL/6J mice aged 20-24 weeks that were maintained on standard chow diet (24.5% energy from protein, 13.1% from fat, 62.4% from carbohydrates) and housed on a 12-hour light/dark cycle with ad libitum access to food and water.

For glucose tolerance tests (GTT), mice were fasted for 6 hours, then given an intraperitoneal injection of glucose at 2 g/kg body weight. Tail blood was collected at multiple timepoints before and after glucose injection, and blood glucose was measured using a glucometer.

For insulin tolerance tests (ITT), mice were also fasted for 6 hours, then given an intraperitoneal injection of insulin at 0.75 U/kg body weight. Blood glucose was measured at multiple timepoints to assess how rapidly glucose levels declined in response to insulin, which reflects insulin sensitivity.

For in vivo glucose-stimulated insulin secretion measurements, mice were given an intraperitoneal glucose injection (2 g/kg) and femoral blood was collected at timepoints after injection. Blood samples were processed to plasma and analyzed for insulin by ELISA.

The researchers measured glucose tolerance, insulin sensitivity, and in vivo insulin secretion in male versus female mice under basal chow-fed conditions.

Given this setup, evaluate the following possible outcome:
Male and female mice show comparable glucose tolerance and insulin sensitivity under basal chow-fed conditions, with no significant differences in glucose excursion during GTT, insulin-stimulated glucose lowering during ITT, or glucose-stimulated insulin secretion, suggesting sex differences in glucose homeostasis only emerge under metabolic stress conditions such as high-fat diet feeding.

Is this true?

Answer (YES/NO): NO